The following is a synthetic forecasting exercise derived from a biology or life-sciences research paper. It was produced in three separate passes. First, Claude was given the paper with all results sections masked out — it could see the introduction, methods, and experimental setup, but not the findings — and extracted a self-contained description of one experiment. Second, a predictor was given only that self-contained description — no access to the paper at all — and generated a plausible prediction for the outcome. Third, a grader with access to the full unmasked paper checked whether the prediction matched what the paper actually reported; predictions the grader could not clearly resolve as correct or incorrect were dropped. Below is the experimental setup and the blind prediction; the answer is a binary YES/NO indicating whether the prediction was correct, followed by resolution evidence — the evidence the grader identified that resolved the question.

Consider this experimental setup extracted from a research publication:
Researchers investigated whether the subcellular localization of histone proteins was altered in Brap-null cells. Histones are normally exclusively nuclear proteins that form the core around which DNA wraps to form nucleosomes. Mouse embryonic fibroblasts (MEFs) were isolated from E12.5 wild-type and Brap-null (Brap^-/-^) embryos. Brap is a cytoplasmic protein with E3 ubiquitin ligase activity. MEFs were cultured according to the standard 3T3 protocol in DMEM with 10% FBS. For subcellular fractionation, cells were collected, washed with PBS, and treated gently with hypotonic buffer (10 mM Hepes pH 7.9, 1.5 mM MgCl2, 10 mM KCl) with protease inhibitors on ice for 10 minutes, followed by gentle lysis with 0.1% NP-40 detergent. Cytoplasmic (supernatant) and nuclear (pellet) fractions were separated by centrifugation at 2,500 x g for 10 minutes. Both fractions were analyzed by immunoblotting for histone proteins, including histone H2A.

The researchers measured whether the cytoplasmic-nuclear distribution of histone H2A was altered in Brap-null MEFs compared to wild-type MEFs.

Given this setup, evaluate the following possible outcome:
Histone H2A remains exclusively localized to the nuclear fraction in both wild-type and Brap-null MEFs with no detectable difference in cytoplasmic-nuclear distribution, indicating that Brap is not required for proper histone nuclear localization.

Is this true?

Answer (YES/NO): NO